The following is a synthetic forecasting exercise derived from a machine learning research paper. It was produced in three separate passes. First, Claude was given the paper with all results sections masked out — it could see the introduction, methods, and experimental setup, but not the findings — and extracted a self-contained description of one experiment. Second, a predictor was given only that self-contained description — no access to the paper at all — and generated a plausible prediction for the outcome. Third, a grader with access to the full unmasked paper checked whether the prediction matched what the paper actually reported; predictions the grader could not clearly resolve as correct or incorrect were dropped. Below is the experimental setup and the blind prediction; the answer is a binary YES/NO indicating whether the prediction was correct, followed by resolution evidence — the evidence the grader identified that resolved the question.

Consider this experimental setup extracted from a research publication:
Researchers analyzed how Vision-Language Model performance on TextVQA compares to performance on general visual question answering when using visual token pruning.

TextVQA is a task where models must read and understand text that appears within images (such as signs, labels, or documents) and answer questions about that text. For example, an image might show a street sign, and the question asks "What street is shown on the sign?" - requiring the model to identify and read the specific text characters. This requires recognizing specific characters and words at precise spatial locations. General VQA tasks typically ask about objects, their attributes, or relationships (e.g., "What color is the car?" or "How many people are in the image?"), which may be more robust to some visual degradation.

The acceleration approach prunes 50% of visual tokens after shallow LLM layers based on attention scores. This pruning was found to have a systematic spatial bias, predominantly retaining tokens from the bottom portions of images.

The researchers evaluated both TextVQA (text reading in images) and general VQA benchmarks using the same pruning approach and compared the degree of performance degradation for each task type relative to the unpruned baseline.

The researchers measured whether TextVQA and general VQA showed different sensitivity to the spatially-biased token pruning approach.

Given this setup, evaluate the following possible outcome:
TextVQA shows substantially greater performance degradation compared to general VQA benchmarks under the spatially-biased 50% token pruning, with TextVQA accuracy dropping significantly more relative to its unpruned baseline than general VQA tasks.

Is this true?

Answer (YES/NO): YES